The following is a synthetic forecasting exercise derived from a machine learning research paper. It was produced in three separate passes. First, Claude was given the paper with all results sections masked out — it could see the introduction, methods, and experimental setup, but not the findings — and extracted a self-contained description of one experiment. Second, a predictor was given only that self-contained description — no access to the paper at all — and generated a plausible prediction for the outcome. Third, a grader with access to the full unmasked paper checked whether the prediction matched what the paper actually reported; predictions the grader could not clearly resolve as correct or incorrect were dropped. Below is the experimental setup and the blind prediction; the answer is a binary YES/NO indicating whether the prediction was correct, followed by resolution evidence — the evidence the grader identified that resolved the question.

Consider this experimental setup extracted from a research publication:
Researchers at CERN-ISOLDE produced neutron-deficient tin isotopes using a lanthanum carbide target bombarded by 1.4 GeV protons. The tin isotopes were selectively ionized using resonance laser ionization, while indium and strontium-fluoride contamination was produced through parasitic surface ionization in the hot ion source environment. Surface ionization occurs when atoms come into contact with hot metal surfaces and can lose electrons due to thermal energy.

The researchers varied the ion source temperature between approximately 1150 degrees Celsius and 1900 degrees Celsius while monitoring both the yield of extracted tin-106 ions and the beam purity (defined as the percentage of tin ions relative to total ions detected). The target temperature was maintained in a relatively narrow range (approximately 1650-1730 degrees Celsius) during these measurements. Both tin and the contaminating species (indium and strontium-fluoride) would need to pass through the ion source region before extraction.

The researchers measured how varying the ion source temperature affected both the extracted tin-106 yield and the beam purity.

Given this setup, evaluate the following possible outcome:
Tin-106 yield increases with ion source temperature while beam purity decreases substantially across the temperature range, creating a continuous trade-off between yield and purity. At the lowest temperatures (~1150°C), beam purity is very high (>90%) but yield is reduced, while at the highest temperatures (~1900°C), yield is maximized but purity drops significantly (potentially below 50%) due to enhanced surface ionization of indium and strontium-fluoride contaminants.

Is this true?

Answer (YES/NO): NO